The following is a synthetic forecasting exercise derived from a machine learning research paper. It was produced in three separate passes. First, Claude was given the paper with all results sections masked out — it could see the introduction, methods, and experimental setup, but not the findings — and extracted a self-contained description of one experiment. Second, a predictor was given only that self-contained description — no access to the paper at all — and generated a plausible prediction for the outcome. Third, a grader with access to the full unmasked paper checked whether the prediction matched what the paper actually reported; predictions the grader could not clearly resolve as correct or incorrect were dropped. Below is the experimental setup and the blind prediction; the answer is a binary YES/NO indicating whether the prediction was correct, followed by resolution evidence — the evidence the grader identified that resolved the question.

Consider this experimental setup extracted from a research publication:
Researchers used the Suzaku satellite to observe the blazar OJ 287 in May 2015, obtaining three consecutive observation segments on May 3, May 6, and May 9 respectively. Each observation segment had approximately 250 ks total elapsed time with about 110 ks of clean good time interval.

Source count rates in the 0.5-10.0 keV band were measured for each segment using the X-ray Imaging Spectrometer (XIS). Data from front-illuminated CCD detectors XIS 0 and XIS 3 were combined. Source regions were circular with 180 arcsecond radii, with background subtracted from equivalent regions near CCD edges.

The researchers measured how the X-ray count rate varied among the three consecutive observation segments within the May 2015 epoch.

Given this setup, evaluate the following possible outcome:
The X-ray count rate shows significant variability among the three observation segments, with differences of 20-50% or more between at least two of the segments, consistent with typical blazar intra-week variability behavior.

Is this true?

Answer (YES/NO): NO